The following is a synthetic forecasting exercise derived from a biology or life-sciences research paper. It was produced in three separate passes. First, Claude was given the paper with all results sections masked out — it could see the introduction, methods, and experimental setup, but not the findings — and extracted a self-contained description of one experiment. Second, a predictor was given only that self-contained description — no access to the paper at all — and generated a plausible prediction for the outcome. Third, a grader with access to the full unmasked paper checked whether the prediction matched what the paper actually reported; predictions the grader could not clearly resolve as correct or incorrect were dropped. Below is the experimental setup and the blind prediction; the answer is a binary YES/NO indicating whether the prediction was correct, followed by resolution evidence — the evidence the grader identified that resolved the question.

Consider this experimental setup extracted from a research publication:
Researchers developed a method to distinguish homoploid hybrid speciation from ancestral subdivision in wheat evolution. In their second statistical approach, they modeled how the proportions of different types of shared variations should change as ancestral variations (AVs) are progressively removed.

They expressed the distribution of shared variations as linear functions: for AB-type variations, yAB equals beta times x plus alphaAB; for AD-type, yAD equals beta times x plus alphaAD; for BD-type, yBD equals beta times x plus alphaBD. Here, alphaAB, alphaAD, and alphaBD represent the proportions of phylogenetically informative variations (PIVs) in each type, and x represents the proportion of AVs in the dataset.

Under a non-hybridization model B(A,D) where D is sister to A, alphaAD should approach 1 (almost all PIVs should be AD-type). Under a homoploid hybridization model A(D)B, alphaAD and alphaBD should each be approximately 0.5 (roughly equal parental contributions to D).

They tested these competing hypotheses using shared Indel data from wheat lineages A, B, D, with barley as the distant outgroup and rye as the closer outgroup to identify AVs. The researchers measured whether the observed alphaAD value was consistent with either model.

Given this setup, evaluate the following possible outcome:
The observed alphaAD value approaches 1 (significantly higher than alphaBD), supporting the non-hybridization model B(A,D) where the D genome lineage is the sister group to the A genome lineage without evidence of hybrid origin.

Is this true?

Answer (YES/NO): YES